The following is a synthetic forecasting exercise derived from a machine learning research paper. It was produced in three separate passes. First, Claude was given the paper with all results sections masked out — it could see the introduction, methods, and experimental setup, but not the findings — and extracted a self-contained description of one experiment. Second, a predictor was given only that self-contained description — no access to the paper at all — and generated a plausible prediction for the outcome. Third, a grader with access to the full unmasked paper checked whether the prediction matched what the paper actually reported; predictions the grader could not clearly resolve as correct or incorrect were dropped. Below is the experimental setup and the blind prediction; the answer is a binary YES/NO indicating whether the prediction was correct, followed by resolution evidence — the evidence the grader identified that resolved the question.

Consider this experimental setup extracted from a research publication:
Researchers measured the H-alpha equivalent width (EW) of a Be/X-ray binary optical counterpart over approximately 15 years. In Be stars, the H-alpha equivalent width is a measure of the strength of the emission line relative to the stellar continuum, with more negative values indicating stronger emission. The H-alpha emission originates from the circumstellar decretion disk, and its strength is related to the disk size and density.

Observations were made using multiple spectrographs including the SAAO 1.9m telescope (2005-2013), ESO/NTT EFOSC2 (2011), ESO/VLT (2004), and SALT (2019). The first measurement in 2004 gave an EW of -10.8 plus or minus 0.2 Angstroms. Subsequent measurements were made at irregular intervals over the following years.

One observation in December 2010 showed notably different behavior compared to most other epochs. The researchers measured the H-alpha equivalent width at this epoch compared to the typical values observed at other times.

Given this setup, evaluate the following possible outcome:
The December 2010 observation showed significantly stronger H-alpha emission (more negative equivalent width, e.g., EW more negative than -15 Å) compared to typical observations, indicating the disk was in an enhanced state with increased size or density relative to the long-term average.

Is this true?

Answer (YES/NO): NO